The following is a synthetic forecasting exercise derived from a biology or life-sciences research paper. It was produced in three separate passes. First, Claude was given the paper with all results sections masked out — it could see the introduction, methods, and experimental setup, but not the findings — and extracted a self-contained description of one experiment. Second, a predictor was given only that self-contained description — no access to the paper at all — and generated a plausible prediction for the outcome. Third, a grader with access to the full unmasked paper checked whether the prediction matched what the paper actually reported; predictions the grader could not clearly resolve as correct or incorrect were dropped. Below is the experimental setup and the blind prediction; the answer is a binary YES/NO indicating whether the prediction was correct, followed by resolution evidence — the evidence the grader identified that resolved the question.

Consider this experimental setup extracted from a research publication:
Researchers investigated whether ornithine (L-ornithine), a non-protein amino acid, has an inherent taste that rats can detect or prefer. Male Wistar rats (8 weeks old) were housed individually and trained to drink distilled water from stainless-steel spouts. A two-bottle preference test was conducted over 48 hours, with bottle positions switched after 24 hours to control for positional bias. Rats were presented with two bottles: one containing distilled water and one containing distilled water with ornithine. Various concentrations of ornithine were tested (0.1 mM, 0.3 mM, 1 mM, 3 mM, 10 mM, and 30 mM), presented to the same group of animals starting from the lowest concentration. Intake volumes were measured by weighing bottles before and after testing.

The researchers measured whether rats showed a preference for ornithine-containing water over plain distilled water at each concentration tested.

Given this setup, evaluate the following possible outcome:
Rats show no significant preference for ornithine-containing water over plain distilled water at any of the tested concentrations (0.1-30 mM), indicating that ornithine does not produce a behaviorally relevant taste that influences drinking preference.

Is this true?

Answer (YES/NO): NO